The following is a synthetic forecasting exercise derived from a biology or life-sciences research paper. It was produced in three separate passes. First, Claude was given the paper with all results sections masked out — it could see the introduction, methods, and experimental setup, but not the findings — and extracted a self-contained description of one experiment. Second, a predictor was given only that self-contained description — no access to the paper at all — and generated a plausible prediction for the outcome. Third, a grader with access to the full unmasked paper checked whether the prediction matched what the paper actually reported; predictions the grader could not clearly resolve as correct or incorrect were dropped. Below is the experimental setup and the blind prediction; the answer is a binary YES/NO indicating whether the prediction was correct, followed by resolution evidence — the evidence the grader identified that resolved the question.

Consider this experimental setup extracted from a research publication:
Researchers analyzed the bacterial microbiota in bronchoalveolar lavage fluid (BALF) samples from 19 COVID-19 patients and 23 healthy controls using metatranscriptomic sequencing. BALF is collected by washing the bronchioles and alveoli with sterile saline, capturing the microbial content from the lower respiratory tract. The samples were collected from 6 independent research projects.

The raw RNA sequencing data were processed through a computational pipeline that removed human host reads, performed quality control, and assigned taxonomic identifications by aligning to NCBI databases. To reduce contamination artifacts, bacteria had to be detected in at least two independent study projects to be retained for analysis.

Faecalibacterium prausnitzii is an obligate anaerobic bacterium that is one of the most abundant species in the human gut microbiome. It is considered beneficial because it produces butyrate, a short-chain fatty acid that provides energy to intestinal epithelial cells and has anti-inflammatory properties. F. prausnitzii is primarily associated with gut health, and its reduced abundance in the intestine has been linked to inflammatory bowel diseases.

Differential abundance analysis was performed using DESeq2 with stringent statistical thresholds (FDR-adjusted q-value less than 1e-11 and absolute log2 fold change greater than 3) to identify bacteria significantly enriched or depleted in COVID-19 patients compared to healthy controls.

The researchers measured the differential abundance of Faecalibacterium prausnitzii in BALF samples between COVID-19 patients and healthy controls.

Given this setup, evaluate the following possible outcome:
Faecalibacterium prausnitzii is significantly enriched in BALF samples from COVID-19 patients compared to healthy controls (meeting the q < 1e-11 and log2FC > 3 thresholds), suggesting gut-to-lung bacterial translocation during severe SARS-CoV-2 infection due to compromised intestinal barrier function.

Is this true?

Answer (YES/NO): YES